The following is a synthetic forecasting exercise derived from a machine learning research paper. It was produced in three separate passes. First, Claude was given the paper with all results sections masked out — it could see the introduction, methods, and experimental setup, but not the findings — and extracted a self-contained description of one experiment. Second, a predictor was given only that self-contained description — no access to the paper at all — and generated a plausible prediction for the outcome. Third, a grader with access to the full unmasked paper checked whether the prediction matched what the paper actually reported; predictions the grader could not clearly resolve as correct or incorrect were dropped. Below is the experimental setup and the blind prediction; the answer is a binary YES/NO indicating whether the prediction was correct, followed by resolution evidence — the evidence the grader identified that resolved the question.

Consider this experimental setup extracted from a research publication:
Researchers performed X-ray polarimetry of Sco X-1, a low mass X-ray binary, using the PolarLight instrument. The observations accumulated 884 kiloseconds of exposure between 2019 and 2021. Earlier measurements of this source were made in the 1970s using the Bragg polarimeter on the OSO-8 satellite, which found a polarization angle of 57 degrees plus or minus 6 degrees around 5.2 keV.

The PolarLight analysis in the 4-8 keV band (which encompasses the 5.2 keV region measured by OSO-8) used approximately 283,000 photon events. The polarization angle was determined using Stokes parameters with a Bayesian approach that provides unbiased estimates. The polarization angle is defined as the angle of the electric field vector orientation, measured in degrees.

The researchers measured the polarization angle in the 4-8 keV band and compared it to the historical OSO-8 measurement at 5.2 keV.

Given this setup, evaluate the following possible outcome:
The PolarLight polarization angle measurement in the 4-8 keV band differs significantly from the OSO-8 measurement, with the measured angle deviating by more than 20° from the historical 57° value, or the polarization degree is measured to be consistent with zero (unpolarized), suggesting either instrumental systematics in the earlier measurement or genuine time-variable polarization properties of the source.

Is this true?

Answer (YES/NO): NO